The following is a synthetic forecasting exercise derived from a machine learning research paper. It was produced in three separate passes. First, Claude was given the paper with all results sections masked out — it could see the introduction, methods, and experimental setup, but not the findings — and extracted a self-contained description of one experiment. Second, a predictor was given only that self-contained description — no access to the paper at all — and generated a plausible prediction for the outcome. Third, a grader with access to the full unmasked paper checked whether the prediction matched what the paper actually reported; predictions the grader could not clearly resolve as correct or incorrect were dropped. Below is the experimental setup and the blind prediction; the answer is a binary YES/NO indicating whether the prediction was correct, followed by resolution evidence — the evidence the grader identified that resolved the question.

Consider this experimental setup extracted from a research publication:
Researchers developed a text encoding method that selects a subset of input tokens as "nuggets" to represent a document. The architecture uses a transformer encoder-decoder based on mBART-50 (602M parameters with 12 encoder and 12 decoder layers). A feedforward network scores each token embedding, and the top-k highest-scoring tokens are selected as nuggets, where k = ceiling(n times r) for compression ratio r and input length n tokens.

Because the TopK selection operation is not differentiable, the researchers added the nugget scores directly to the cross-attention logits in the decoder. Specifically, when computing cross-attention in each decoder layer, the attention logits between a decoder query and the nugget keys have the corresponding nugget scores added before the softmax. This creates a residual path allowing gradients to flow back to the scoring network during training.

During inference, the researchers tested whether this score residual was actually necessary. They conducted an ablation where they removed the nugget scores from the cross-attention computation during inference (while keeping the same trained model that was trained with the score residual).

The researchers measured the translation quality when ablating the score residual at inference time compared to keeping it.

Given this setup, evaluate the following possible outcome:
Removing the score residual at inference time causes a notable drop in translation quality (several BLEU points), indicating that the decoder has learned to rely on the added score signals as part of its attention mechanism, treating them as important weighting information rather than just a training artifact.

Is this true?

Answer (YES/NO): NO